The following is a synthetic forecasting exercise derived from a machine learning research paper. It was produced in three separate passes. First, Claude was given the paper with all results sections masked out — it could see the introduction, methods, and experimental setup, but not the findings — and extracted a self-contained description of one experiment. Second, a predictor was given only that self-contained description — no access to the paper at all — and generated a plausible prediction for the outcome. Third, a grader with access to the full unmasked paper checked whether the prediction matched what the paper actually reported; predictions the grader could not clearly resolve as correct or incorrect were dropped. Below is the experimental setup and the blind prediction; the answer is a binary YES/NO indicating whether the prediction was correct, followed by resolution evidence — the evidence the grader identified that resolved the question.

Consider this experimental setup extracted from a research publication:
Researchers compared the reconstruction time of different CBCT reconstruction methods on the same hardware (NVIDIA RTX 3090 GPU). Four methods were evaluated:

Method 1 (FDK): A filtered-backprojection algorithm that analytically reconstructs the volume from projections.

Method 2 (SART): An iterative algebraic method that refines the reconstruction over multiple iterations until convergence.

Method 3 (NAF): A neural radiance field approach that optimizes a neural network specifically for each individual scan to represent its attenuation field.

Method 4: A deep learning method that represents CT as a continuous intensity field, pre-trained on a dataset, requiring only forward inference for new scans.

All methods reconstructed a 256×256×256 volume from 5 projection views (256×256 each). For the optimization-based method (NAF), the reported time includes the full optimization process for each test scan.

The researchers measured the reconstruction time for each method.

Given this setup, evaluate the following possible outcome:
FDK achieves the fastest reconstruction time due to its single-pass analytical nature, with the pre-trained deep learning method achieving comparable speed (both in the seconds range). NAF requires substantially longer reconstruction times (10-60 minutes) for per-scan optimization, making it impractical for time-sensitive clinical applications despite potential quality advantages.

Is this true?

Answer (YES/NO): YES